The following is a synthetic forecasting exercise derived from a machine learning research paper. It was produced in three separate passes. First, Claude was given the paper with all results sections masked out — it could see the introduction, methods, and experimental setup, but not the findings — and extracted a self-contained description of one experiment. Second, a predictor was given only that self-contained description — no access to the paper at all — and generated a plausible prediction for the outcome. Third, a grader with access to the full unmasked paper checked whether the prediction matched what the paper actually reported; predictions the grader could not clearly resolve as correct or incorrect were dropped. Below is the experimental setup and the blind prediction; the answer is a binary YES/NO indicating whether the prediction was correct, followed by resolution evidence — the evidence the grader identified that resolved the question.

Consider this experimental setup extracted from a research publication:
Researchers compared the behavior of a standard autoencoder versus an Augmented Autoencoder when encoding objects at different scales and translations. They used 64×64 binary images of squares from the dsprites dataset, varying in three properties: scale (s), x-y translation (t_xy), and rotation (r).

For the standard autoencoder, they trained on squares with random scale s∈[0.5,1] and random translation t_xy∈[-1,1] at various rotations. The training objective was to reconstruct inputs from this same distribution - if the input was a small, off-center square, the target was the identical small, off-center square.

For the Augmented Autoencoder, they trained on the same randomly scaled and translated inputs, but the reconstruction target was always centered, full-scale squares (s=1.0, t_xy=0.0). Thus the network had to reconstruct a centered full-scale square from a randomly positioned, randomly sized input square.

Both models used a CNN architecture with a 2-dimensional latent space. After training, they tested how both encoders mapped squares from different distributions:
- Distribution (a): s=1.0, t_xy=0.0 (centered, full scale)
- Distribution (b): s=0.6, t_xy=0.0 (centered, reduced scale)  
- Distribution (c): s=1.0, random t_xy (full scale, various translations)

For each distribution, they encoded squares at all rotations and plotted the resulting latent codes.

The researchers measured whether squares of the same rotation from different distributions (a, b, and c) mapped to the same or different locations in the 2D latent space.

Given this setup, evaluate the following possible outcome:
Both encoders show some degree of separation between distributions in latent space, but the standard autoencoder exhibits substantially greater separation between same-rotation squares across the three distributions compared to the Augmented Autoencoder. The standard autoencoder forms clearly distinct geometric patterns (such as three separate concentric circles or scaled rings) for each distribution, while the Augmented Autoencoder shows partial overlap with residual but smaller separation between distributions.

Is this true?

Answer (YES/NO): NO